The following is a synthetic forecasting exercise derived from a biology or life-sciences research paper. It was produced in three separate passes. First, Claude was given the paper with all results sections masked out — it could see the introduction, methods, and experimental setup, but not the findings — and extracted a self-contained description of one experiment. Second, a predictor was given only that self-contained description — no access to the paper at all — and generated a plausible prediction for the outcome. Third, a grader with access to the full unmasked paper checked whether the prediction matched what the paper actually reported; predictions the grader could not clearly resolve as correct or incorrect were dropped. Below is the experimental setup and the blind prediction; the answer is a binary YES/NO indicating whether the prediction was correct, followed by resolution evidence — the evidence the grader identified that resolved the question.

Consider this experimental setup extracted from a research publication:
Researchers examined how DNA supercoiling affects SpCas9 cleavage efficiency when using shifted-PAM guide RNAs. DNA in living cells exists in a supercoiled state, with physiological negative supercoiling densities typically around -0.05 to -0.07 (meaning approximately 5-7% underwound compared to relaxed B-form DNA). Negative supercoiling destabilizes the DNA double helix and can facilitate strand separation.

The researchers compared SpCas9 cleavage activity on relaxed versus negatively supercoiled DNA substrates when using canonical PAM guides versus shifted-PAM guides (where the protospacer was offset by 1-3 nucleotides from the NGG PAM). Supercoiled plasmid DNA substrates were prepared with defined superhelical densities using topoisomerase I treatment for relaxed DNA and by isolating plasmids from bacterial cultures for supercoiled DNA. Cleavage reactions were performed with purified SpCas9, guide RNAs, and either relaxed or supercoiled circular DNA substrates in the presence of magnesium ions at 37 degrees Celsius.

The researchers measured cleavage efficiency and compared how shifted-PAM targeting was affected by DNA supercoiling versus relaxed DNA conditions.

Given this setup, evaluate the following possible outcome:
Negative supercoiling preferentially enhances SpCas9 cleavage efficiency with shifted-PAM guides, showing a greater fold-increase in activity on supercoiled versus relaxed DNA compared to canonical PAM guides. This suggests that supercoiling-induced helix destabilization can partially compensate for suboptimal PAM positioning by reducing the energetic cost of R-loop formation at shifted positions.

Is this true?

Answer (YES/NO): YES